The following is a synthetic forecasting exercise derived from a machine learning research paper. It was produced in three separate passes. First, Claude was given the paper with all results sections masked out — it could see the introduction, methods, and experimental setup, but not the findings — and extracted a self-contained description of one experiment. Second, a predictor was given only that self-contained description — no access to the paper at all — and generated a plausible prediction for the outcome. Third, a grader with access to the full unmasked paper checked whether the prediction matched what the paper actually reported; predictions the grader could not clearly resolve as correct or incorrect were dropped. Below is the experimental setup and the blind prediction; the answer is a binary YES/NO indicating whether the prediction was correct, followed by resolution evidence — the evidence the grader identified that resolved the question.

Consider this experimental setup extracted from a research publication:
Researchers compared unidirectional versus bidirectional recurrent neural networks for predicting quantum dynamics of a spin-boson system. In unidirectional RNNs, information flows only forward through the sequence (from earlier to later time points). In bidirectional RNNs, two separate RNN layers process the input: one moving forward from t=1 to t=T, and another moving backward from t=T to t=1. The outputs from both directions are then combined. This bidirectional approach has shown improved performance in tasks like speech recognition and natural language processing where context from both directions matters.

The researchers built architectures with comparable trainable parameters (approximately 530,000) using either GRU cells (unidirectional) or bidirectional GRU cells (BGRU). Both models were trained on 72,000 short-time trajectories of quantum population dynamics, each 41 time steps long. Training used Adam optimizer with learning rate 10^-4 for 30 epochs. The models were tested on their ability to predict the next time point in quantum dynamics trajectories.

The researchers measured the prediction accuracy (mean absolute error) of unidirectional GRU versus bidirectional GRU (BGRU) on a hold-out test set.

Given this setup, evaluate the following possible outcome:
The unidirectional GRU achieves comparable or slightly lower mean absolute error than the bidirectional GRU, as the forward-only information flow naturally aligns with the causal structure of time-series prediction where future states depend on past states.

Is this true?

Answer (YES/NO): YES